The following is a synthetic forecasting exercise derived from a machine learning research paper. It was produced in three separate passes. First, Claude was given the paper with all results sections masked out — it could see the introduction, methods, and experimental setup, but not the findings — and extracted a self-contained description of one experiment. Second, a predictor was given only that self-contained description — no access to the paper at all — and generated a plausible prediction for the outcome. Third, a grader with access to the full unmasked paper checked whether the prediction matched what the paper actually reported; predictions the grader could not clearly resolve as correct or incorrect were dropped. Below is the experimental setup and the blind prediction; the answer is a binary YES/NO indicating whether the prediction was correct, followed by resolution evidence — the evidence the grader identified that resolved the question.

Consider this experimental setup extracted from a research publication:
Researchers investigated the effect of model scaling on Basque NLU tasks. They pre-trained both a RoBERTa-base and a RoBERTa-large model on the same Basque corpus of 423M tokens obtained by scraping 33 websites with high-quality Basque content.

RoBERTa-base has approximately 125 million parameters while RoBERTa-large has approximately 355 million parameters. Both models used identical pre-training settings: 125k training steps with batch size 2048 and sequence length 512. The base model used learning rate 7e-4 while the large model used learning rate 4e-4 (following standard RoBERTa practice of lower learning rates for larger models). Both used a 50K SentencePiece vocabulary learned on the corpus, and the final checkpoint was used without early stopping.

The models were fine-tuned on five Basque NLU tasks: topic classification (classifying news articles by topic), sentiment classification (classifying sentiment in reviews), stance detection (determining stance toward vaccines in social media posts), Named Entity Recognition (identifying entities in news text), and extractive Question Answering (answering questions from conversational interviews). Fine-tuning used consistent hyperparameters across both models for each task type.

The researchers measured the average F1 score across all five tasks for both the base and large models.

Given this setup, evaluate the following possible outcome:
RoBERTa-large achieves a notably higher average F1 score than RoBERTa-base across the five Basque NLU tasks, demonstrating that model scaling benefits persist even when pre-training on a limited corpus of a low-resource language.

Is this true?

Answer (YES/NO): YES